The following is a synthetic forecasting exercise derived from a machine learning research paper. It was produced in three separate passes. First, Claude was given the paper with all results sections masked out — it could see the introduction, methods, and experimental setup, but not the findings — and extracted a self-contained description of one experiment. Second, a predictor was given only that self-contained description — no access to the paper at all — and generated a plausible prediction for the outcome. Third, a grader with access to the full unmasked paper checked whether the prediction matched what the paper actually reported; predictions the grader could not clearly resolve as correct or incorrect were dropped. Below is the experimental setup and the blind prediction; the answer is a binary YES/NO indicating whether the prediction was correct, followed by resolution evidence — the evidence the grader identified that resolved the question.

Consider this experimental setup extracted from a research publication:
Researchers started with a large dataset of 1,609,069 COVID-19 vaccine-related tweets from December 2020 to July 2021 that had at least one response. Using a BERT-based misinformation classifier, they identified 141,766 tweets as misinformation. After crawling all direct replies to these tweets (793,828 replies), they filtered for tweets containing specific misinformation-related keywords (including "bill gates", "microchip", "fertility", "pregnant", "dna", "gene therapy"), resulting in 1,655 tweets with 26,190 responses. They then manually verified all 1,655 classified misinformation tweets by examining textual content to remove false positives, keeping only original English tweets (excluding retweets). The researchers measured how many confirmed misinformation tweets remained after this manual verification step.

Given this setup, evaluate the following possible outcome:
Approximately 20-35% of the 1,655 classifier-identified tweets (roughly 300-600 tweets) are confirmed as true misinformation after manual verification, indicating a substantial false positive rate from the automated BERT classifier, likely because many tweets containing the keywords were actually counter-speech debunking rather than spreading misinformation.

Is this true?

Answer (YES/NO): NO